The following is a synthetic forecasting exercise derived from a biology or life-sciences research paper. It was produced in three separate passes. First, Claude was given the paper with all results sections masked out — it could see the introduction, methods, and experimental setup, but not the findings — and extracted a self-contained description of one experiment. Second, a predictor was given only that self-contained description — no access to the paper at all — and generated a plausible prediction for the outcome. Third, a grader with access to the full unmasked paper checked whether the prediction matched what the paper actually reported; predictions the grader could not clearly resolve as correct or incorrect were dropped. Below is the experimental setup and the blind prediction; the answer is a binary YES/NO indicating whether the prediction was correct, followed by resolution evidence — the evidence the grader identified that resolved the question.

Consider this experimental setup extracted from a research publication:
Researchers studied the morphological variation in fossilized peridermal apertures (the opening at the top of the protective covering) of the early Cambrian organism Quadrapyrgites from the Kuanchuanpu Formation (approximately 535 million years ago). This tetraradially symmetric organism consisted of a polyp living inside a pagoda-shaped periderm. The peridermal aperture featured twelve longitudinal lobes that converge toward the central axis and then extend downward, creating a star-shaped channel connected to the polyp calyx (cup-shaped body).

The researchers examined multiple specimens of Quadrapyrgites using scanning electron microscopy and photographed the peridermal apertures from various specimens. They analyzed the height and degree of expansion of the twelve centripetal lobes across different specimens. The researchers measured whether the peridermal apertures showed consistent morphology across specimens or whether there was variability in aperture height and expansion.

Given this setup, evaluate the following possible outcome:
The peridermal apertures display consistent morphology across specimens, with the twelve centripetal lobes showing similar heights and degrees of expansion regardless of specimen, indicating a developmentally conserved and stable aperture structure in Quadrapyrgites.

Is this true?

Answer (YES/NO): NO